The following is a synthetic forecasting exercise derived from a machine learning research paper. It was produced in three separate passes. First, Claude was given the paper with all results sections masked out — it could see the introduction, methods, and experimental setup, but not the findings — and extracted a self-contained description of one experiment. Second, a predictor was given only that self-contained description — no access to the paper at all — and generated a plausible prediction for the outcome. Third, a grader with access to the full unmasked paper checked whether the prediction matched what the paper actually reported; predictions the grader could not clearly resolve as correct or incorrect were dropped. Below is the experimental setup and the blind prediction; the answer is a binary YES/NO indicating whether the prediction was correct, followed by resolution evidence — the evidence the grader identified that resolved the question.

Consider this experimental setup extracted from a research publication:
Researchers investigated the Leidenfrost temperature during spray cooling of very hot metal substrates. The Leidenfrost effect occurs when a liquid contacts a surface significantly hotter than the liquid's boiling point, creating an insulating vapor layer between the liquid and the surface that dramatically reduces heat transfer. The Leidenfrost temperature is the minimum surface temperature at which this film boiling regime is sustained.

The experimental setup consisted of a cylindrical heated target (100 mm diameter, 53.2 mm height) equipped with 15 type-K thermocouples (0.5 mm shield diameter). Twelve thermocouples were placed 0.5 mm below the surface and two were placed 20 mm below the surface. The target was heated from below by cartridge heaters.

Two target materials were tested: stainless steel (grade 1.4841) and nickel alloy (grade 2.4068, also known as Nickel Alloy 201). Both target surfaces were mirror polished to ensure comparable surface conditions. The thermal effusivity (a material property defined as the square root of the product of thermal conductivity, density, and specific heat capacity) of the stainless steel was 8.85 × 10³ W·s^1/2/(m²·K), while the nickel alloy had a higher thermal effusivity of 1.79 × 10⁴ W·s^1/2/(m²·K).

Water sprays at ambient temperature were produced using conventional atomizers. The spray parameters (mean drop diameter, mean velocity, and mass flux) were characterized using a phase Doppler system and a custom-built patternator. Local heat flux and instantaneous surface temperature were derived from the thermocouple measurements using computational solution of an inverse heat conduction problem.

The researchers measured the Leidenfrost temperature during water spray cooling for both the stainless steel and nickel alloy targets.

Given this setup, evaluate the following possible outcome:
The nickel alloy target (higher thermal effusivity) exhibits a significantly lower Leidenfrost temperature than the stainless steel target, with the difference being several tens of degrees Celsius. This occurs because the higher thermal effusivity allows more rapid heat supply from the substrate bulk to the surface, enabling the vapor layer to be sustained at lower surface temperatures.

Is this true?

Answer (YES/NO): YES